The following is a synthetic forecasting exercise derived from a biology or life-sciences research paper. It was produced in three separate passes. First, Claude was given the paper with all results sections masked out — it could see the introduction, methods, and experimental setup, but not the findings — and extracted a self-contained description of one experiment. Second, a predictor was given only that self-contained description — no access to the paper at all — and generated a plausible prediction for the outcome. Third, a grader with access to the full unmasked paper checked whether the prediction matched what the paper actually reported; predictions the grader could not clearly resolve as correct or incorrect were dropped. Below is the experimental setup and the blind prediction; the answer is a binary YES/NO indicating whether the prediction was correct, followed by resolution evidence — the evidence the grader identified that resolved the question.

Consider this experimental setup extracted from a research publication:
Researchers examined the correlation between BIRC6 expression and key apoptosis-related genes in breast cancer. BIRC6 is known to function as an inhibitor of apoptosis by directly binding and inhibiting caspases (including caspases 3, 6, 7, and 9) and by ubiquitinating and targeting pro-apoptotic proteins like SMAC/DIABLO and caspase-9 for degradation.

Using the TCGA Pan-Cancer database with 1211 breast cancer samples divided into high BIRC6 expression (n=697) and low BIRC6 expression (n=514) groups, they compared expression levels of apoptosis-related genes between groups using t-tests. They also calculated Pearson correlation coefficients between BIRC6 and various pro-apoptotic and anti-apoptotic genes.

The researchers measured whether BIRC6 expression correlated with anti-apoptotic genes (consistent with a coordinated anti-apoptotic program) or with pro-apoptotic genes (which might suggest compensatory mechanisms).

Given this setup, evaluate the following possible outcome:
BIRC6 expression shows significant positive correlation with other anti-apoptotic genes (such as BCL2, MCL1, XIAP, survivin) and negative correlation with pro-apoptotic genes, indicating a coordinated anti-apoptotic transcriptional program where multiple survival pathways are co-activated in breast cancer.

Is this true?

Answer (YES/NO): NO